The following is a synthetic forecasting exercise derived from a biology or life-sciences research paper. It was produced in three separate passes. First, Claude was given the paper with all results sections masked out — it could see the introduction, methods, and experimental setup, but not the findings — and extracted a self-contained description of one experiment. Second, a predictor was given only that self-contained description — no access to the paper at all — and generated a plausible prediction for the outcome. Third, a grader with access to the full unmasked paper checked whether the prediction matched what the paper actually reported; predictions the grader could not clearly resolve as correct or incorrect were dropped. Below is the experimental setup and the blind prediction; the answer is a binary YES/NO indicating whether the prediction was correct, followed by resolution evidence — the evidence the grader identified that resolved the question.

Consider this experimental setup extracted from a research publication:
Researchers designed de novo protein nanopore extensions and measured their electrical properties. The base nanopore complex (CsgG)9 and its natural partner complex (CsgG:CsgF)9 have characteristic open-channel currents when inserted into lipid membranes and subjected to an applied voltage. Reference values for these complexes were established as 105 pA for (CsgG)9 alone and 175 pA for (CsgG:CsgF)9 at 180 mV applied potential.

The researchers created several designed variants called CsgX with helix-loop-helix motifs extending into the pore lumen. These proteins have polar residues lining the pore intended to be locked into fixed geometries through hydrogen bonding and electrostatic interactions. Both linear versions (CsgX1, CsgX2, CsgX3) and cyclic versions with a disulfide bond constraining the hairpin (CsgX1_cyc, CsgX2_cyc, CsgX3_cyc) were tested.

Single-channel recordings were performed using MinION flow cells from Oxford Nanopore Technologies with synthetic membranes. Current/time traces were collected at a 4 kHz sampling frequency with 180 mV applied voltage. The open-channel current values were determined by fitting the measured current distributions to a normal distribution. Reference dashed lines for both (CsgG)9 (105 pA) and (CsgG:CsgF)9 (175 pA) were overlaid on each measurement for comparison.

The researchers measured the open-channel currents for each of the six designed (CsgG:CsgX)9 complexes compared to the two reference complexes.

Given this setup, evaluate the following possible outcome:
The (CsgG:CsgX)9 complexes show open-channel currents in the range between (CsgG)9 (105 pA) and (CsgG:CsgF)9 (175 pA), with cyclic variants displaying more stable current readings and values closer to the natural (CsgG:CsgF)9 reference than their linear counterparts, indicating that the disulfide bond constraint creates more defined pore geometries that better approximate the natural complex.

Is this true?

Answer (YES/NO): NO